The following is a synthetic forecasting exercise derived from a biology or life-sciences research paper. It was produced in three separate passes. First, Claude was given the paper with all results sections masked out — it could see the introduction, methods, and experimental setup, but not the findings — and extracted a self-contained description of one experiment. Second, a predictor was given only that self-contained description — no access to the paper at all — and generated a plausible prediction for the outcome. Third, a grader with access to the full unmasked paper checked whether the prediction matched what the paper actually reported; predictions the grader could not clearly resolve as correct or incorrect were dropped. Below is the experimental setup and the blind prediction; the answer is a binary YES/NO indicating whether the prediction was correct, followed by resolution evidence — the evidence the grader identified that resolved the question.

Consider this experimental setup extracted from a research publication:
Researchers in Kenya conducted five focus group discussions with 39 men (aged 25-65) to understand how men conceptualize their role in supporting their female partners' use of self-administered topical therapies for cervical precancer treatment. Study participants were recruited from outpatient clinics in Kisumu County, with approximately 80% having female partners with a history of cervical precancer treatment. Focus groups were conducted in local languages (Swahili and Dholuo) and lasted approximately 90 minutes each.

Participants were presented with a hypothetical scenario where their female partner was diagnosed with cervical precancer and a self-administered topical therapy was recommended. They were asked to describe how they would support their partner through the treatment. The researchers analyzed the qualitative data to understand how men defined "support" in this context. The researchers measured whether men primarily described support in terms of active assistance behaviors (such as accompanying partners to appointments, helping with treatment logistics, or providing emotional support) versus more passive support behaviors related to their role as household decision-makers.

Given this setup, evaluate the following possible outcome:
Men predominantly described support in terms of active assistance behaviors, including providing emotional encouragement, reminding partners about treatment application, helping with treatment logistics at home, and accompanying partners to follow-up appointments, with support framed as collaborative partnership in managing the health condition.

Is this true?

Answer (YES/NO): NO